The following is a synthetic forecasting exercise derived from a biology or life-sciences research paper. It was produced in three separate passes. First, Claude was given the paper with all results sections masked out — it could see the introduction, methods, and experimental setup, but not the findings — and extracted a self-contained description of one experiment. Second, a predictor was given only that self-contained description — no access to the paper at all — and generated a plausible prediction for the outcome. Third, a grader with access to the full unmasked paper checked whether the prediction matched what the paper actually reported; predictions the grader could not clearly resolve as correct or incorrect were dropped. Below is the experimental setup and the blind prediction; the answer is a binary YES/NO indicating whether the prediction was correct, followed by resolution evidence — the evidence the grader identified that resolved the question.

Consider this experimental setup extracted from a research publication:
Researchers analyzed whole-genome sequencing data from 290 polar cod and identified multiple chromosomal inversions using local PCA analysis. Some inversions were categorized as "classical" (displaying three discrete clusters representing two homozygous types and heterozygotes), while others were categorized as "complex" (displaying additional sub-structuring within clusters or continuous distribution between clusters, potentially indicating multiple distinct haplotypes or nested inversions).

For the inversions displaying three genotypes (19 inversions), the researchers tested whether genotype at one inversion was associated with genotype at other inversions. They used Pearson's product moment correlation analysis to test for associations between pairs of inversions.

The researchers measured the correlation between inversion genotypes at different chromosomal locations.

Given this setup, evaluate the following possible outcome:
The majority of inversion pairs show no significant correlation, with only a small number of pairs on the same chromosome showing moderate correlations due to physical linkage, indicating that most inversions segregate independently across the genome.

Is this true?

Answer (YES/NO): NO